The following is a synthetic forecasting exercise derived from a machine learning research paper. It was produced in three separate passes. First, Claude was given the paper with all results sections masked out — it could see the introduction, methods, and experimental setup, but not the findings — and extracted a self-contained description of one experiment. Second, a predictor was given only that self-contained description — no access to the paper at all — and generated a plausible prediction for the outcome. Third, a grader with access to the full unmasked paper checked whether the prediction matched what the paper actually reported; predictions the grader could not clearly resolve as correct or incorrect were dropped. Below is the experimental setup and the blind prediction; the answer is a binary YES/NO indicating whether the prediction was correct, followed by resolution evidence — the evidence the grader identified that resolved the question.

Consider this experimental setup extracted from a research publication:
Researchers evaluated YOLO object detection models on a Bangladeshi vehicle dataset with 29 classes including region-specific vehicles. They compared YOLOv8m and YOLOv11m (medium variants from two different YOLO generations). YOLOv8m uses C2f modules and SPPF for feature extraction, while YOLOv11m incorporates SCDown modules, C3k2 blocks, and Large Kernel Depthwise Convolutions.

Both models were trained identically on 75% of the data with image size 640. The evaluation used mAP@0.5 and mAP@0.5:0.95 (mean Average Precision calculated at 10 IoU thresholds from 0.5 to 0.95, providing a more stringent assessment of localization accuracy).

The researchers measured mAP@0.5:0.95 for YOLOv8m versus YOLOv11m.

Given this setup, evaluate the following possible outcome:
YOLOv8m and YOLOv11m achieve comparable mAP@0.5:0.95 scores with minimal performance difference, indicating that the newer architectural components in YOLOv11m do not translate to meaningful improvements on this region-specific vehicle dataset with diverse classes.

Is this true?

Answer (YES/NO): YES